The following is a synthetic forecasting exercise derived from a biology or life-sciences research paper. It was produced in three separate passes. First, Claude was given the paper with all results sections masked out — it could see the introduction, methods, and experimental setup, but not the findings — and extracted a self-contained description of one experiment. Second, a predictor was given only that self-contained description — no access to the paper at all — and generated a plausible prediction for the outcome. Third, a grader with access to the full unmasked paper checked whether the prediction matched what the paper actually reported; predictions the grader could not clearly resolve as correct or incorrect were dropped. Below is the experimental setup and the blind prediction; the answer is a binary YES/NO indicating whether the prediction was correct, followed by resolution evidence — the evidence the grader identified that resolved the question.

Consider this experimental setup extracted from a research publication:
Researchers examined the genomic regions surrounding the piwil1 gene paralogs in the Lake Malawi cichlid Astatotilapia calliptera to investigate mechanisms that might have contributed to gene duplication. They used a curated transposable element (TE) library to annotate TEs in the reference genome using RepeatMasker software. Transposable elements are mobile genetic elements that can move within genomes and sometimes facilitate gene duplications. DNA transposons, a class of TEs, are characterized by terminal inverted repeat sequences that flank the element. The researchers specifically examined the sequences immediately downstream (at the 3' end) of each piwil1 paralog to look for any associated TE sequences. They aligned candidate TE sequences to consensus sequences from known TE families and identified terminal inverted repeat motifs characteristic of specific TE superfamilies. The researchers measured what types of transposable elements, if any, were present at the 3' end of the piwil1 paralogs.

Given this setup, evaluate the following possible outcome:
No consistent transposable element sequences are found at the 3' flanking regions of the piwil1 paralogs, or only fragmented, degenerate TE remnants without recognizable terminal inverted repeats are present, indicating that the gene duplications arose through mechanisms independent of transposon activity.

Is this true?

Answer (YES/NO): NO